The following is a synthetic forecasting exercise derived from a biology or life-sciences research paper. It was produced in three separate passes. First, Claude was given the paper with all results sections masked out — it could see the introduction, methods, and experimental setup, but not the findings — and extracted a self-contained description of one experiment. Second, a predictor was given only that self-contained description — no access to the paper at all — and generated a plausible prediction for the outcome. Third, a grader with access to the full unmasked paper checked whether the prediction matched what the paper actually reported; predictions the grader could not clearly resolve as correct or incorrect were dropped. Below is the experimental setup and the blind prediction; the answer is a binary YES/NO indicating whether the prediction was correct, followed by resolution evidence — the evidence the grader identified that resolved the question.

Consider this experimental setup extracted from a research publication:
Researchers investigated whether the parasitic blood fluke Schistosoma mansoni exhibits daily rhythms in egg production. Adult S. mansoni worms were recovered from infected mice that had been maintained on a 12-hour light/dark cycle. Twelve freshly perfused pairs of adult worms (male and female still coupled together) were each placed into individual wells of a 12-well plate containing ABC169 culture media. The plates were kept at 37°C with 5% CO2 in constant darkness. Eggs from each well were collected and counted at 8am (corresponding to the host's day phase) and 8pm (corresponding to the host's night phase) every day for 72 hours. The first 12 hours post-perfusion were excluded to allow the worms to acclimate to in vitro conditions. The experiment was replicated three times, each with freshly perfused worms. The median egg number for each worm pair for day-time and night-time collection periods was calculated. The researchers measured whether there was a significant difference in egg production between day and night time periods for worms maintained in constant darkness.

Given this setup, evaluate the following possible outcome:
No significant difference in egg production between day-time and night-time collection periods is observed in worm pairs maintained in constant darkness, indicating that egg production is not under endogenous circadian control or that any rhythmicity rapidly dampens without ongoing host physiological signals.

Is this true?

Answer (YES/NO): NO